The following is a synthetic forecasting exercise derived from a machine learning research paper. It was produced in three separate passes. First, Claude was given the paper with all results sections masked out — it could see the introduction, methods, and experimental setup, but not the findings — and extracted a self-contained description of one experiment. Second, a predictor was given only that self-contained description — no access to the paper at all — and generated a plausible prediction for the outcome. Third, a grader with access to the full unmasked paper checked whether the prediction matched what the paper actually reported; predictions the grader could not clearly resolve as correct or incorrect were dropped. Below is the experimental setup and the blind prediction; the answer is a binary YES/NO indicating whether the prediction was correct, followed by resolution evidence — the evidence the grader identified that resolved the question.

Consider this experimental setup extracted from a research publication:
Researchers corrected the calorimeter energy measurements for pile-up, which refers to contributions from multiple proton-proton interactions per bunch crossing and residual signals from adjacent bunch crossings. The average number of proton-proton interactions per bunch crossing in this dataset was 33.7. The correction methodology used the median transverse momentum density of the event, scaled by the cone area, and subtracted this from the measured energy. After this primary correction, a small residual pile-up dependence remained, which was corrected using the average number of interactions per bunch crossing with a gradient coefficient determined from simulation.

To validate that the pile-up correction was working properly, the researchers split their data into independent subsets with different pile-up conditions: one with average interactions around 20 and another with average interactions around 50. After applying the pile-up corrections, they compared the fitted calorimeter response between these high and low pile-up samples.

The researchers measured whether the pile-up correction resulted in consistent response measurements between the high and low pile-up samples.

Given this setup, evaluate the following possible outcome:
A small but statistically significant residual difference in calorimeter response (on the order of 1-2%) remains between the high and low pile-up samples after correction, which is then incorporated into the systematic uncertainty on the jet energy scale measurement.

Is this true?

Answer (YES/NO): NO